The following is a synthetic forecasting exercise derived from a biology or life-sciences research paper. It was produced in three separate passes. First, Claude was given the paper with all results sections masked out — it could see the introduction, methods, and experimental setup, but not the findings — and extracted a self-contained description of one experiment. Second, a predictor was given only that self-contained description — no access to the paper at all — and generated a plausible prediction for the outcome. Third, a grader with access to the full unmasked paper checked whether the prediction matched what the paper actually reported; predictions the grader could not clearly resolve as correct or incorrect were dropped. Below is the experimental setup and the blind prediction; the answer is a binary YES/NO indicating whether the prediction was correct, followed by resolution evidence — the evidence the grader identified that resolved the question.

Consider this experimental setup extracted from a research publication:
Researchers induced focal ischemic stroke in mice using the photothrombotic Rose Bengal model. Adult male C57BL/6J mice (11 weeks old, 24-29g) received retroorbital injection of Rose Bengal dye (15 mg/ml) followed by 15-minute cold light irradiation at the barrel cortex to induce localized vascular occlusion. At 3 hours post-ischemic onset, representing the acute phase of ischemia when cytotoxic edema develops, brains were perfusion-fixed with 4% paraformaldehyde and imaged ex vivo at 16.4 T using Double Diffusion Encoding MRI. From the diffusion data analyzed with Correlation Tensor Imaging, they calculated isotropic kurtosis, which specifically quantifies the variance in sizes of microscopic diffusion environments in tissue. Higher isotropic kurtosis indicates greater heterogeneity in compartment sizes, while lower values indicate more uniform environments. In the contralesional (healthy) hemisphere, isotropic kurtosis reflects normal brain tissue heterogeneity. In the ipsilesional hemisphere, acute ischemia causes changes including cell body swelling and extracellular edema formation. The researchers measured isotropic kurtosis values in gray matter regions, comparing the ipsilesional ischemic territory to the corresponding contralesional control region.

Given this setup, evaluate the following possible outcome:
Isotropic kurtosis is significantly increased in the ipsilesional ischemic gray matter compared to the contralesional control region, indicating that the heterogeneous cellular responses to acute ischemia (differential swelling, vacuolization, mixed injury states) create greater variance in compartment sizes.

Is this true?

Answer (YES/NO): NO